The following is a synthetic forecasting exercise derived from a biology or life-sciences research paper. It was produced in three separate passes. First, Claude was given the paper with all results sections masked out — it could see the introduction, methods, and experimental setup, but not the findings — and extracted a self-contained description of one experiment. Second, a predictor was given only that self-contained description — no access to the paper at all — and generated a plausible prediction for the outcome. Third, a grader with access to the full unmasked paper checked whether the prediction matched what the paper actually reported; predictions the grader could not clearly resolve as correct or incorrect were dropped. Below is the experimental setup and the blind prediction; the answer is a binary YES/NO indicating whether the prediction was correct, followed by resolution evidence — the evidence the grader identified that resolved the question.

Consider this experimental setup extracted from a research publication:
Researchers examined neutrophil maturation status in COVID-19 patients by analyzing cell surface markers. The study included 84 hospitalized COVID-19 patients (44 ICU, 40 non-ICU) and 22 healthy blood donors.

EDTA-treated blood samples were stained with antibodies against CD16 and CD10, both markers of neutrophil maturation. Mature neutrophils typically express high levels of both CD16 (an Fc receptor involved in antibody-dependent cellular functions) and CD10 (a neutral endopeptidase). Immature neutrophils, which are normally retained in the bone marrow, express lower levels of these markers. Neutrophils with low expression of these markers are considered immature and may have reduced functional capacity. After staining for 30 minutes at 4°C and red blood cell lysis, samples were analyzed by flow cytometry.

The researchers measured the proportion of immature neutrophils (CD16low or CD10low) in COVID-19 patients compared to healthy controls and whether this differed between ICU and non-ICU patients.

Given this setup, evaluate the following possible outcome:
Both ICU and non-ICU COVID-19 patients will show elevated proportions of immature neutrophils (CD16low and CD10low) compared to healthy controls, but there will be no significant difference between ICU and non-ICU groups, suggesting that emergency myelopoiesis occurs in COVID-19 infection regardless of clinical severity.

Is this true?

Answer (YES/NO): NO